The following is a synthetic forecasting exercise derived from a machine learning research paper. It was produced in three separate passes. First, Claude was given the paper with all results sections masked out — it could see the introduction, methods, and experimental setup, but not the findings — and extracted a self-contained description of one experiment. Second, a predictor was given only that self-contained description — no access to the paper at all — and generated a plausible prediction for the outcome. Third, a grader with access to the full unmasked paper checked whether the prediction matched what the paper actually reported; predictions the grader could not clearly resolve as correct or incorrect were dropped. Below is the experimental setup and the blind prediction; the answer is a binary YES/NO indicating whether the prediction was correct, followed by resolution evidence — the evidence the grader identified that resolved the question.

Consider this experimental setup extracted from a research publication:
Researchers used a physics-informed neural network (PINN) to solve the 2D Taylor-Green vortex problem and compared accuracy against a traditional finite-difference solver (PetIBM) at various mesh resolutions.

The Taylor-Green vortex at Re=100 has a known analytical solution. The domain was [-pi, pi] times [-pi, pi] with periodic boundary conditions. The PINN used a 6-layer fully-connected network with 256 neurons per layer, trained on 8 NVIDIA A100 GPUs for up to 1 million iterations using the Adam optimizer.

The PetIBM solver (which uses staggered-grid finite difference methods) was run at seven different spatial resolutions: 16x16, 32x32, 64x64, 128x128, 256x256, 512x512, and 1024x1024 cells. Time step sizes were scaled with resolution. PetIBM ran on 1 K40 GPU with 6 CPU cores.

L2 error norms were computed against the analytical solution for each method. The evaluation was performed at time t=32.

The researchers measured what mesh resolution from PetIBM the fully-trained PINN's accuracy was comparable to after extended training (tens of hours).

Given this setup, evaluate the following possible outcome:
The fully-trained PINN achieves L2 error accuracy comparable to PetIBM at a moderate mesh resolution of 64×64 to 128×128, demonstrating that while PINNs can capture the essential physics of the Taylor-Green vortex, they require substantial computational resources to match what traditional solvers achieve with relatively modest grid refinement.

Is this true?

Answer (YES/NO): NO